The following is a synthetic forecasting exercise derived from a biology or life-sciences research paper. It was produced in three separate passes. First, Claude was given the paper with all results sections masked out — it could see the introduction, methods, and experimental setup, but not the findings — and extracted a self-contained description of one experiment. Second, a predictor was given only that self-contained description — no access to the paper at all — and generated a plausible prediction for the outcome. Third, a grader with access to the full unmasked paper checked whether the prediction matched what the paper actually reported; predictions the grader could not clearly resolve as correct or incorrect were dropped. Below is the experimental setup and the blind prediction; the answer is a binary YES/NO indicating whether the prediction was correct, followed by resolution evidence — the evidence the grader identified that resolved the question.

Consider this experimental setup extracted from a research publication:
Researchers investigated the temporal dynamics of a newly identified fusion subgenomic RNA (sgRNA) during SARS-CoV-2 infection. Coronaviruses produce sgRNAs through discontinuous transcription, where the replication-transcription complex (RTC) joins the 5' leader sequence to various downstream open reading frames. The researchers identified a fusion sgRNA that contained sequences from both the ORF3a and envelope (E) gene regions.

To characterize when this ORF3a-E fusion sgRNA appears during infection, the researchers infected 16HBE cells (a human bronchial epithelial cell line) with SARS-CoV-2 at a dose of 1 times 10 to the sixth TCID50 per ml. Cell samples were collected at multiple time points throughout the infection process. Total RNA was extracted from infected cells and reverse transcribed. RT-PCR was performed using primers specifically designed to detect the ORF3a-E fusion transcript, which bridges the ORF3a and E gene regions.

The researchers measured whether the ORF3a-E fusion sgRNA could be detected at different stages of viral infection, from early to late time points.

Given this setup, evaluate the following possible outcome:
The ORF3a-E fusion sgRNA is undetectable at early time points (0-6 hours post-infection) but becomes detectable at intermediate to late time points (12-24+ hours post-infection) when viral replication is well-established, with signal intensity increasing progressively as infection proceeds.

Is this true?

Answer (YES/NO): NO